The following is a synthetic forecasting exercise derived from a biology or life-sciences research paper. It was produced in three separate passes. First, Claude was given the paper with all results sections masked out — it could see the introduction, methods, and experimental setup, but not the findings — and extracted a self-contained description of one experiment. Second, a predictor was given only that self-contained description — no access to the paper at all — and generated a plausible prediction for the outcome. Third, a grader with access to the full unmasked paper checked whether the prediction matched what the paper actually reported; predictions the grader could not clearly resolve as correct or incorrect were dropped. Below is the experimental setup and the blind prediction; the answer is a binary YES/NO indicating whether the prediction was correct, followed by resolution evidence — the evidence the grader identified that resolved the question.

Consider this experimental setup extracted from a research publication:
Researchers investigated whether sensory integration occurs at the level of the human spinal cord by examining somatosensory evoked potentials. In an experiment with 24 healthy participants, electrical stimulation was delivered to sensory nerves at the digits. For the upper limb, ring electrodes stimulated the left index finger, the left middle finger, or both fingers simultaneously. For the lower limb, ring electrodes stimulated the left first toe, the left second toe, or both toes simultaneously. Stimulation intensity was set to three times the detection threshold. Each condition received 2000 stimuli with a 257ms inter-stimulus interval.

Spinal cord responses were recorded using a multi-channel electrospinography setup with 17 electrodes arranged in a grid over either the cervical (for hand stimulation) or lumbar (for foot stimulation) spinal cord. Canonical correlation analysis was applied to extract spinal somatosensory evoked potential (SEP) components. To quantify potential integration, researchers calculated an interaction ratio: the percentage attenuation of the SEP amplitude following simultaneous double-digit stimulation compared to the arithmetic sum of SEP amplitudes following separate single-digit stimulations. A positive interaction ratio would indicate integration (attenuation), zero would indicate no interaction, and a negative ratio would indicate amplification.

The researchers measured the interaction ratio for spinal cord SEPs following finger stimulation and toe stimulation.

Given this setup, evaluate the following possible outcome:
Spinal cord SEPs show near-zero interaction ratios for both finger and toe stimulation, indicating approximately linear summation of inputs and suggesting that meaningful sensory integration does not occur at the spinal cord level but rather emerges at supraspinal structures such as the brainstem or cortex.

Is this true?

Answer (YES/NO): NO